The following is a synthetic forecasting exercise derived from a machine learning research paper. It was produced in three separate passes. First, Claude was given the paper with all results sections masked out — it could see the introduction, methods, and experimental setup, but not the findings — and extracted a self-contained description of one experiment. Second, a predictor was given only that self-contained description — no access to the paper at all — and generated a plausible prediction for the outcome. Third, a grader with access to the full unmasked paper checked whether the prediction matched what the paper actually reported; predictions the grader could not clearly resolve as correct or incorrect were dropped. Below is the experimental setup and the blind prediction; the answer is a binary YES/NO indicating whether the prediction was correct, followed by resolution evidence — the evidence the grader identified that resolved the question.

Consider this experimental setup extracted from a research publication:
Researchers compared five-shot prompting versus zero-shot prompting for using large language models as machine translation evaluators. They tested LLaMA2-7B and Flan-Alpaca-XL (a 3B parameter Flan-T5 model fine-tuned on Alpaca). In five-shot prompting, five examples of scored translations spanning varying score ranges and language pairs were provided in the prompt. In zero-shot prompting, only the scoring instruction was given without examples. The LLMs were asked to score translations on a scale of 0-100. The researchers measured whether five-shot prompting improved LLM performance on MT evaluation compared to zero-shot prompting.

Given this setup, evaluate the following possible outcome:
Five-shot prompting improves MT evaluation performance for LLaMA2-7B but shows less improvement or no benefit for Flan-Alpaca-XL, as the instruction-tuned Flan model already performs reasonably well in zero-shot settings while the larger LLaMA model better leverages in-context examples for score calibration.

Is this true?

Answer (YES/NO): NO